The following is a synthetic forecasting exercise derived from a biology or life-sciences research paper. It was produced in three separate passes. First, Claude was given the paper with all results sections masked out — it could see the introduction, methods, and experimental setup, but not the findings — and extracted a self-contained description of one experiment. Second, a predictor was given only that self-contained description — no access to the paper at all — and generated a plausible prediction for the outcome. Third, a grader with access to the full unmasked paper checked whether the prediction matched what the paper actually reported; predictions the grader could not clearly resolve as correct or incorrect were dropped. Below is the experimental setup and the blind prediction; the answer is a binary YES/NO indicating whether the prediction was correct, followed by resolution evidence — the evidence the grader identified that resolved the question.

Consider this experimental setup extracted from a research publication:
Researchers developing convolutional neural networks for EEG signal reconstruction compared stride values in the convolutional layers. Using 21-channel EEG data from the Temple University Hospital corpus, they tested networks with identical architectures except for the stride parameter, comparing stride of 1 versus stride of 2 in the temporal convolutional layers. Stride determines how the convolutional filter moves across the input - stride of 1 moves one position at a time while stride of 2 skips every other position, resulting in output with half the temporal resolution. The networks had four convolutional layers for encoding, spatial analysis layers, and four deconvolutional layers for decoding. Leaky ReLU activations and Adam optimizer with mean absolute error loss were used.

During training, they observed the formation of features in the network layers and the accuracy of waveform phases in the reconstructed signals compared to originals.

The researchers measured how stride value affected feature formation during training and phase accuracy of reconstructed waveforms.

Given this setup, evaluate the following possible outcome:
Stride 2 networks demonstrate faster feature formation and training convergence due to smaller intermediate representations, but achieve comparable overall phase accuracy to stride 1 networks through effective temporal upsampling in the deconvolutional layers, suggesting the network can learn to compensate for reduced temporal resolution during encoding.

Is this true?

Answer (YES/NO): NO